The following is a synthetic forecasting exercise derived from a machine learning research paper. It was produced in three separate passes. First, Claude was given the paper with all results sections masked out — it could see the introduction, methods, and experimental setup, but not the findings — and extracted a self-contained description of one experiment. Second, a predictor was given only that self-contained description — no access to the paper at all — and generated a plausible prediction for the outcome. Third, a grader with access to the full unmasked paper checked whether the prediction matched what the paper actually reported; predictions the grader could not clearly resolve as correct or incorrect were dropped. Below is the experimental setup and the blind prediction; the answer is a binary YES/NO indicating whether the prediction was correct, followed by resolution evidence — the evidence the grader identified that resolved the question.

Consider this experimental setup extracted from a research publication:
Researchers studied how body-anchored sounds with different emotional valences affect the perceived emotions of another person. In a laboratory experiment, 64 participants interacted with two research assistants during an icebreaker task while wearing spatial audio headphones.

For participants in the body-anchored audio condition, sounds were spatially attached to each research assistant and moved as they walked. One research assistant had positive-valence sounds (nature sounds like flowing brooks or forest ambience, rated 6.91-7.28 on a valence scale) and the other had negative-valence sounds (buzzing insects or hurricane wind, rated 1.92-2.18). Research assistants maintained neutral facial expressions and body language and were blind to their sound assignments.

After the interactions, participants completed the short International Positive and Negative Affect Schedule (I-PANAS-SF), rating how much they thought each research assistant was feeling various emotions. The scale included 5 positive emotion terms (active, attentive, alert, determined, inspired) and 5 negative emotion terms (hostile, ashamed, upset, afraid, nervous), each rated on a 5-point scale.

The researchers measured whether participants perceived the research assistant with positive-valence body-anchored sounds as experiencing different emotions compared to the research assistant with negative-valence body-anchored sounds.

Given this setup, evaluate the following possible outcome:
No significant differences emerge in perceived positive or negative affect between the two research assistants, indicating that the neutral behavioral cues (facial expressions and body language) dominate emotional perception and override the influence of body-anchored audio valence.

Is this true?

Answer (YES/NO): YES